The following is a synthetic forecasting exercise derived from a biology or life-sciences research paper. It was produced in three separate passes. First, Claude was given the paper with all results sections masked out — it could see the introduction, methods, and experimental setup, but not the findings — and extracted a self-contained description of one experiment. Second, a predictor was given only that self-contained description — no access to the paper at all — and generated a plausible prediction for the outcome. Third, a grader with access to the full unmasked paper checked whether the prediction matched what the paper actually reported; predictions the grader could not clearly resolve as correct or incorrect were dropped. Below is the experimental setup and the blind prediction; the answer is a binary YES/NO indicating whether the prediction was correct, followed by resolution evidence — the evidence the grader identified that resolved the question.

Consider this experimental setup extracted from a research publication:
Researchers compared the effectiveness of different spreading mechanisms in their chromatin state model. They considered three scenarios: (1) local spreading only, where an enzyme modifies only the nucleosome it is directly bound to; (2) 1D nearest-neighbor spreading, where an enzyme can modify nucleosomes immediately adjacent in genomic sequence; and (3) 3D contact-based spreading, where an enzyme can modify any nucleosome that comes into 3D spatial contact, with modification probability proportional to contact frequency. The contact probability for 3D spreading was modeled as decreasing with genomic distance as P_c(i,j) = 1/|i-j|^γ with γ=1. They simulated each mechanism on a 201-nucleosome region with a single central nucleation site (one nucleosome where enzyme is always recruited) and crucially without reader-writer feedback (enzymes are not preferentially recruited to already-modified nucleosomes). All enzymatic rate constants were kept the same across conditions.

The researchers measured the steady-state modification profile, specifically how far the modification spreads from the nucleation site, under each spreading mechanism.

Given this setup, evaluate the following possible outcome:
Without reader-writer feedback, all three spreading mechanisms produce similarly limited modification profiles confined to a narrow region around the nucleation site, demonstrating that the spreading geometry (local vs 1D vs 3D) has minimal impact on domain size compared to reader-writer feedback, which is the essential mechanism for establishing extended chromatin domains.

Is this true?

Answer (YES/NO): NO